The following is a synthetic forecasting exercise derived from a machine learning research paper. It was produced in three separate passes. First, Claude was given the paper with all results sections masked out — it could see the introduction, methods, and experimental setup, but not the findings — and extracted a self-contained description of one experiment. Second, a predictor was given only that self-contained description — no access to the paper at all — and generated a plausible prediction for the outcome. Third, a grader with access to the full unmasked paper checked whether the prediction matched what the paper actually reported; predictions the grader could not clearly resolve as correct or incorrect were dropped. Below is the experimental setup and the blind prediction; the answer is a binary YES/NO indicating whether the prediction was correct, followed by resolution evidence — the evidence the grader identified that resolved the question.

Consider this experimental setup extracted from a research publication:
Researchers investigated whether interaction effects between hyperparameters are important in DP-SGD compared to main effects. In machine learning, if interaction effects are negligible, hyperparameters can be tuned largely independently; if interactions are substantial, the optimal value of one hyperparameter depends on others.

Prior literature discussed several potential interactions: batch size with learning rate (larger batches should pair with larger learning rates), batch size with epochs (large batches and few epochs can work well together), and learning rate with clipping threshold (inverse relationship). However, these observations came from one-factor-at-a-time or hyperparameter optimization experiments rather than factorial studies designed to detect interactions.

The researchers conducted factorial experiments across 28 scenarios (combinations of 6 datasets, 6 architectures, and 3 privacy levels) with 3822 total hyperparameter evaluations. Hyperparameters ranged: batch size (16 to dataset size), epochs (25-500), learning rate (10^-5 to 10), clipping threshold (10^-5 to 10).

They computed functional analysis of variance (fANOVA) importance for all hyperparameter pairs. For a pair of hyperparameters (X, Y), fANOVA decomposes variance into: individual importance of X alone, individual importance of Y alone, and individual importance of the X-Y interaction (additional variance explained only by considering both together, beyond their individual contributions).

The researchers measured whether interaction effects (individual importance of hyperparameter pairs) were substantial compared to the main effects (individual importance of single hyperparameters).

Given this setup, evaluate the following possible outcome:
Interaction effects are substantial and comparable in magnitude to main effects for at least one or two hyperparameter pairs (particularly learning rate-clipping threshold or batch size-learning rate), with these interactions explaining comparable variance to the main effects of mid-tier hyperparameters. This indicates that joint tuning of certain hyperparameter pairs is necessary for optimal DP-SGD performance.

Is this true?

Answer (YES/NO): YES